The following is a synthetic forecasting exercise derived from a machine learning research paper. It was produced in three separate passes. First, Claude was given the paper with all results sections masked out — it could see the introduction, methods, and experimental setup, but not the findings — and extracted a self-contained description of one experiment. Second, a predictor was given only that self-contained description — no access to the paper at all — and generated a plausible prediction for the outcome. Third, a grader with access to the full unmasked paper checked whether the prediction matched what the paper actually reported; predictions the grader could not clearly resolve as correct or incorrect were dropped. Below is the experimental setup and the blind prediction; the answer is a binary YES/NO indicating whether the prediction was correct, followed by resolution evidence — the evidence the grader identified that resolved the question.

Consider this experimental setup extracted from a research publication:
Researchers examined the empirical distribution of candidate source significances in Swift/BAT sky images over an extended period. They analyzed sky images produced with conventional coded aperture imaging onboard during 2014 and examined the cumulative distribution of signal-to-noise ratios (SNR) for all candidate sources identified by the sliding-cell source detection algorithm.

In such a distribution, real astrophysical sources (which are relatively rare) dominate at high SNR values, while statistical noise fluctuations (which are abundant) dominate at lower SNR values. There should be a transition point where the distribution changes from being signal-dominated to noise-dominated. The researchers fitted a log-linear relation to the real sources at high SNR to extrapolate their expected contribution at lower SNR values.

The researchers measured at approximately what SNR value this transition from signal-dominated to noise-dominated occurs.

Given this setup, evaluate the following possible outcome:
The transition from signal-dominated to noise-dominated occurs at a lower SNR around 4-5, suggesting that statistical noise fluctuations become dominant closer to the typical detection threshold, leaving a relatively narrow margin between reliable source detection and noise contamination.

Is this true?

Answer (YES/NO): NO